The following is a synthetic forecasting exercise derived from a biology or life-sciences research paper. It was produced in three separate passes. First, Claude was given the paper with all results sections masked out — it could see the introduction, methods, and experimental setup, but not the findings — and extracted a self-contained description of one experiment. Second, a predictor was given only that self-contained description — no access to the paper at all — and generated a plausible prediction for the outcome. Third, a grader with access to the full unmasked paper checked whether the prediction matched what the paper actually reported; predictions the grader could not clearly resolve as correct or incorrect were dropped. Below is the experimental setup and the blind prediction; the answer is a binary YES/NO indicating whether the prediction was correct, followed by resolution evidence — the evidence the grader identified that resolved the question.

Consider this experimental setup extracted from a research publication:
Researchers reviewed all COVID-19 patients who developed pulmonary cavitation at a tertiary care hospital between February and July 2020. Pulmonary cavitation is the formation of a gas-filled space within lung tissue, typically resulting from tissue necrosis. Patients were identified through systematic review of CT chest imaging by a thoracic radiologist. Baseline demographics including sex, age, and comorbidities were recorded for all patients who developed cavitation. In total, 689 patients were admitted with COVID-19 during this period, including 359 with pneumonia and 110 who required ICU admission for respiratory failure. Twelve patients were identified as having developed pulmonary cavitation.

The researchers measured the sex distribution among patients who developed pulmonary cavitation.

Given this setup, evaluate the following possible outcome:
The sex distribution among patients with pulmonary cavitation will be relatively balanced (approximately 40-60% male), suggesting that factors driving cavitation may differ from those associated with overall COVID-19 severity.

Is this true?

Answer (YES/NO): NO